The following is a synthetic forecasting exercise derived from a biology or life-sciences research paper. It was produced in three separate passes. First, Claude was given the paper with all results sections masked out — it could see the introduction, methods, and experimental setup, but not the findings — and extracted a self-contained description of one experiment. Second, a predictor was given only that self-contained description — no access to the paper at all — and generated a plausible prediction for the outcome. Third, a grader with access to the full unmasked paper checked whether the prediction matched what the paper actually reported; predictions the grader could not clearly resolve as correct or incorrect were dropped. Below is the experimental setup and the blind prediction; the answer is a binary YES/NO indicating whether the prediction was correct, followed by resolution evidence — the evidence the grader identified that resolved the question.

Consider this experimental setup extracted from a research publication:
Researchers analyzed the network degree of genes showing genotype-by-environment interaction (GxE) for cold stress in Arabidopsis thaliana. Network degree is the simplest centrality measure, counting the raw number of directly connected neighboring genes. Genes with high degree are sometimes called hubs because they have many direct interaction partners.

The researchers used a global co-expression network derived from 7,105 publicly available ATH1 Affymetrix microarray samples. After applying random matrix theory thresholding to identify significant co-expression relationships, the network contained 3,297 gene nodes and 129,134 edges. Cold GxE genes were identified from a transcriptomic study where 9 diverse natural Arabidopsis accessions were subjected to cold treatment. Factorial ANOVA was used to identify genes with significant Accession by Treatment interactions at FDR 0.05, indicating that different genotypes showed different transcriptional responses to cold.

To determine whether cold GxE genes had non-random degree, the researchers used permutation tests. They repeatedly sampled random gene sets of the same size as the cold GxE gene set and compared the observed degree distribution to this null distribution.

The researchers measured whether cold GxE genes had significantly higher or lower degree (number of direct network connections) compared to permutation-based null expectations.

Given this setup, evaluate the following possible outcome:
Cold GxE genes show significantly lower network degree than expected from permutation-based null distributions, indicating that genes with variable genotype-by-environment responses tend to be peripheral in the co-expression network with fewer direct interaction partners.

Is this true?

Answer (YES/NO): NO